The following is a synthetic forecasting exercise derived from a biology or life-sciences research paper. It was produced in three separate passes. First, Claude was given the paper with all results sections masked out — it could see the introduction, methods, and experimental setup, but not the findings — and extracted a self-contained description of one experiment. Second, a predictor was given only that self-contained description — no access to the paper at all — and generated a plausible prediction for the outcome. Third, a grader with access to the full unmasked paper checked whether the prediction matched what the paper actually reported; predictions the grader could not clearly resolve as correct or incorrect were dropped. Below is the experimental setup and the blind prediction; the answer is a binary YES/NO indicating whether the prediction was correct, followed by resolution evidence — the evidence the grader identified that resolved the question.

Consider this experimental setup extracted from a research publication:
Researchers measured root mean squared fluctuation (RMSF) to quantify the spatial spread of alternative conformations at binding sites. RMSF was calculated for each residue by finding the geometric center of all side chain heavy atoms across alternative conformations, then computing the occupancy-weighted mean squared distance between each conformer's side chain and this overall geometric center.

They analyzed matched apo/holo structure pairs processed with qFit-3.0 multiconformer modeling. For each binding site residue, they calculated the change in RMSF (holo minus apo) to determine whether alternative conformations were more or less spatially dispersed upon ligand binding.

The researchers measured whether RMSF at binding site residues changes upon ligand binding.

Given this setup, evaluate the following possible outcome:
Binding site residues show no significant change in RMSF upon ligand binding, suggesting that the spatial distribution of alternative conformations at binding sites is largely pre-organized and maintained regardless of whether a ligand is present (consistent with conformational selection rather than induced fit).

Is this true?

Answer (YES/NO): NO